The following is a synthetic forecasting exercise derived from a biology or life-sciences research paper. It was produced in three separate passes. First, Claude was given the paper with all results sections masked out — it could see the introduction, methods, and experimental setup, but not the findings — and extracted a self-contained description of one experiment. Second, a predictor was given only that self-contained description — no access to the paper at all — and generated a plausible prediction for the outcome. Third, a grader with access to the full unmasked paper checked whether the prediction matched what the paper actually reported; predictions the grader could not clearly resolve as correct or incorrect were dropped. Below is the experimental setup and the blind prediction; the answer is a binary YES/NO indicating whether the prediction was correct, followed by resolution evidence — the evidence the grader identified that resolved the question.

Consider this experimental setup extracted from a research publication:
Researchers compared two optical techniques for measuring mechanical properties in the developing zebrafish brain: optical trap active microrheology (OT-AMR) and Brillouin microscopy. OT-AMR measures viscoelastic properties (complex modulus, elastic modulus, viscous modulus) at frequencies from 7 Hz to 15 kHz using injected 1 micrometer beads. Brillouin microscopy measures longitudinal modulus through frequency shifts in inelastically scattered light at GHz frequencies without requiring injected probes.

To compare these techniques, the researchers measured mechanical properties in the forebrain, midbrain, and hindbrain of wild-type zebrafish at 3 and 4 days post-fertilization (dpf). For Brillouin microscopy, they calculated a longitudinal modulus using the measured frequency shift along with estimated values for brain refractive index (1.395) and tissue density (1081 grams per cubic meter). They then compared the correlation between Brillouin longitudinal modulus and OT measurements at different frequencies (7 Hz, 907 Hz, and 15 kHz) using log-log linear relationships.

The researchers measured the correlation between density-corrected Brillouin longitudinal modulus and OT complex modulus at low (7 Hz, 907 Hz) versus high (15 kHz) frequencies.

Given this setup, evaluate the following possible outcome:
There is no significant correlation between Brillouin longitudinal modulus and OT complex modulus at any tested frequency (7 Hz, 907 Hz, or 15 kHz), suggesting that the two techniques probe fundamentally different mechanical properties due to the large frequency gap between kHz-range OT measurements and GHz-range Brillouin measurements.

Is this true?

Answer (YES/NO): NO